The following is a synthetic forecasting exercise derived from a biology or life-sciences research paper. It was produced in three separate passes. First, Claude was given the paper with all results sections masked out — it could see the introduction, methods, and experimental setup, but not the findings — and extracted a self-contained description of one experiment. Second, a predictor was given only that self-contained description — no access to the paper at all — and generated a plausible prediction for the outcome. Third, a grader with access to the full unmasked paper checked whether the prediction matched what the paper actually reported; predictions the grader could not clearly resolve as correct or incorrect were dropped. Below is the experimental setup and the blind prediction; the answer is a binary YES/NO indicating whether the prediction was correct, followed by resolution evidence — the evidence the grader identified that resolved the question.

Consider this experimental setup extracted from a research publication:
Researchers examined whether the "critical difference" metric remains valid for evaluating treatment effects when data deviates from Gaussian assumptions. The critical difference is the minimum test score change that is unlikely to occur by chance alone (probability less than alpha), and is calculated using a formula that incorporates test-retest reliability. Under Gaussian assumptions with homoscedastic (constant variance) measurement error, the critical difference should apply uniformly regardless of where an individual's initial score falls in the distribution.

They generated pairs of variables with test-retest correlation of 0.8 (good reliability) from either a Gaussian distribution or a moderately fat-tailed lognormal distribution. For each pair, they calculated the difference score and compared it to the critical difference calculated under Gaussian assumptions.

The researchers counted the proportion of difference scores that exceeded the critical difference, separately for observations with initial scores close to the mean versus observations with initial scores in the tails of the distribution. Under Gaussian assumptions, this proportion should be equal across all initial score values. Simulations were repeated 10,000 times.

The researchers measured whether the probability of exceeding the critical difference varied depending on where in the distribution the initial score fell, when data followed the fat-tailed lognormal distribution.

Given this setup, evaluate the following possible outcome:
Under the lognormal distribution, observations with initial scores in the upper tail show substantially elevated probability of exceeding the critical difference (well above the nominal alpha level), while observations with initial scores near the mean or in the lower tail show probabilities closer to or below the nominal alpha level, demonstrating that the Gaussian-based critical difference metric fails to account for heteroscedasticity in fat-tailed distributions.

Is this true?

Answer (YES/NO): YES